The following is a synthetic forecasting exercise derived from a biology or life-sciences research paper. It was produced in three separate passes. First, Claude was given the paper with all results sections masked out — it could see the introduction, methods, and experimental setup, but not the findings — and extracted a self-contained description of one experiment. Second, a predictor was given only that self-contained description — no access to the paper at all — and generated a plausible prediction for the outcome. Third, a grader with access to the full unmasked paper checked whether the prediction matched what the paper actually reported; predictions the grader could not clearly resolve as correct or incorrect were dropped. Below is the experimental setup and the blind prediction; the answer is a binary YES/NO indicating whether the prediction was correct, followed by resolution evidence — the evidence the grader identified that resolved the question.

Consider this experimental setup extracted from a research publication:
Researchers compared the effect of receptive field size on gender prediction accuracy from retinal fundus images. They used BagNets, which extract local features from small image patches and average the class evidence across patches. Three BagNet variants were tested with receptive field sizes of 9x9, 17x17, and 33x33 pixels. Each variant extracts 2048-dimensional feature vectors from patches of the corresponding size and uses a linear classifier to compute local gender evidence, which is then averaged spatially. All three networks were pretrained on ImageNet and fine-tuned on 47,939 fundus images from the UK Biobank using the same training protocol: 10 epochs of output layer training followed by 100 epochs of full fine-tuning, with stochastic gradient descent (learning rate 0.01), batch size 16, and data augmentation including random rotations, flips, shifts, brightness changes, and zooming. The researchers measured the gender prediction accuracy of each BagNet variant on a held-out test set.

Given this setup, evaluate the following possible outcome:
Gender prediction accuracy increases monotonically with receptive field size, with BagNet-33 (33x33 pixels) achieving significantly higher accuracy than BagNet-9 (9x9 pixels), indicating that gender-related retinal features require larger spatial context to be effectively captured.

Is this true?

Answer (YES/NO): NO